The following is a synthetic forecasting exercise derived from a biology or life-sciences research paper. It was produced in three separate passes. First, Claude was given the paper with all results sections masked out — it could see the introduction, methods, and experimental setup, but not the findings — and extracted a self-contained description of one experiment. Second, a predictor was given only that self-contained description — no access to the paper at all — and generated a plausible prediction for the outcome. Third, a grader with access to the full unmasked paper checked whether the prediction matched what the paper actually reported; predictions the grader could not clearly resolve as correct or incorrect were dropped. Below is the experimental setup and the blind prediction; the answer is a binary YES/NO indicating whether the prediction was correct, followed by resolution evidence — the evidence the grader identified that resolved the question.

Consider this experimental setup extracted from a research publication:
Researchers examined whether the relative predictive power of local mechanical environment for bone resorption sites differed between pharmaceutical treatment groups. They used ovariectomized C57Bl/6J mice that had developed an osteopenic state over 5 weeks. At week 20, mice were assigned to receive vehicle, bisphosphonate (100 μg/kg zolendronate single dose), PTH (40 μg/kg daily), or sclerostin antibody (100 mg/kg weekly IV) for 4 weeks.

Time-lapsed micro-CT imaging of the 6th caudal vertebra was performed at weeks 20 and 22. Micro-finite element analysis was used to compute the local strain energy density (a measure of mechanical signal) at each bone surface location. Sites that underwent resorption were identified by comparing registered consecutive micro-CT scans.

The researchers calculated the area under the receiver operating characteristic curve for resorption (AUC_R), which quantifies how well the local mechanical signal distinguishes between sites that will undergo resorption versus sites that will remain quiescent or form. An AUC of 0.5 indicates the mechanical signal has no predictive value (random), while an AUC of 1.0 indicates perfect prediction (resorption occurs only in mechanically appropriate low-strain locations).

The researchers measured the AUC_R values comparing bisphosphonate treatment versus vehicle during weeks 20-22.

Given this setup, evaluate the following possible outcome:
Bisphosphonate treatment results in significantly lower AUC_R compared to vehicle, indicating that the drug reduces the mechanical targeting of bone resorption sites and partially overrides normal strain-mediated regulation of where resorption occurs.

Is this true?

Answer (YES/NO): NO